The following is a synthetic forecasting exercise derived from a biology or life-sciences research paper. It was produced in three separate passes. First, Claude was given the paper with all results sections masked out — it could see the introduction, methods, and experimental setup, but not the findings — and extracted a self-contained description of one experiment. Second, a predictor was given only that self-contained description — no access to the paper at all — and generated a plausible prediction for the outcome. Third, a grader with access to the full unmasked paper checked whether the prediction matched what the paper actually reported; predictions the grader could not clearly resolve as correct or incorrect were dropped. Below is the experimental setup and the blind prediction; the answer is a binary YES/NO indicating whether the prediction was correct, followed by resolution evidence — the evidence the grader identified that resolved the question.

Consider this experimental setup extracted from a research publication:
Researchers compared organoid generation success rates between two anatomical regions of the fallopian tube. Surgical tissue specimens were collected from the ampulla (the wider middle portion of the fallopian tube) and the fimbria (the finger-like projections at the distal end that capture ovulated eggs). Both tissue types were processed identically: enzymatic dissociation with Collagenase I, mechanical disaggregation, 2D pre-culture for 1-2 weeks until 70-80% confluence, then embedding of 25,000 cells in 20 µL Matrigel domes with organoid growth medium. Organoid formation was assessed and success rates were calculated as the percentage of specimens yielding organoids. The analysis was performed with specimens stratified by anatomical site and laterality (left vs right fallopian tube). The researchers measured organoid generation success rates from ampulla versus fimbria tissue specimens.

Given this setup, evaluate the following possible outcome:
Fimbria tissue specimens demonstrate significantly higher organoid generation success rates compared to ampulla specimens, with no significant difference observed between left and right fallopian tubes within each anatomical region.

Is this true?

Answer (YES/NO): NO